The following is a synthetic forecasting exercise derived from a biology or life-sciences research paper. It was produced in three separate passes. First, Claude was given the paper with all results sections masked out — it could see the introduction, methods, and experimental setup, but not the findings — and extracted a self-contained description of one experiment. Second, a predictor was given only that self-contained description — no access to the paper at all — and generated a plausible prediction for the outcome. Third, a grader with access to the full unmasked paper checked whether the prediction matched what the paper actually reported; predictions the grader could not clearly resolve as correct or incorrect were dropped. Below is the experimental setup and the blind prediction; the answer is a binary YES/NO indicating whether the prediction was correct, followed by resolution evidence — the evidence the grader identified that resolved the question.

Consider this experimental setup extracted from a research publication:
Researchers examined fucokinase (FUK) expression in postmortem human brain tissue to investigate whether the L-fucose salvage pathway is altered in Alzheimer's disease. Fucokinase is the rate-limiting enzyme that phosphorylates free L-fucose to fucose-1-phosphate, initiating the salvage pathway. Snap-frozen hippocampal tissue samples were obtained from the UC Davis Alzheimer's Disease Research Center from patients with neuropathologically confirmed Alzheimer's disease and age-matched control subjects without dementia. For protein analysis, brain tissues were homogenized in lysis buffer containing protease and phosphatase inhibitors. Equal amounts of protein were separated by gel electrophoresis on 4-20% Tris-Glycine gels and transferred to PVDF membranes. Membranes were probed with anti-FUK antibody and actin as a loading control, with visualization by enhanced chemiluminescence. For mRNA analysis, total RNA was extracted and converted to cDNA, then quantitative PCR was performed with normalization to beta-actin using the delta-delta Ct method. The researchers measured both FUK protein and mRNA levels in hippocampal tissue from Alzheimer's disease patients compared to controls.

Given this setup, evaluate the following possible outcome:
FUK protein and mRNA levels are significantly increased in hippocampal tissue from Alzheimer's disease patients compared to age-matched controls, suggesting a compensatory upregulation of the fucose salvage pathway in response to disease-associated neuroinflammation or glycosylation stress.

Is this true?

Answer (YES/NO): NO